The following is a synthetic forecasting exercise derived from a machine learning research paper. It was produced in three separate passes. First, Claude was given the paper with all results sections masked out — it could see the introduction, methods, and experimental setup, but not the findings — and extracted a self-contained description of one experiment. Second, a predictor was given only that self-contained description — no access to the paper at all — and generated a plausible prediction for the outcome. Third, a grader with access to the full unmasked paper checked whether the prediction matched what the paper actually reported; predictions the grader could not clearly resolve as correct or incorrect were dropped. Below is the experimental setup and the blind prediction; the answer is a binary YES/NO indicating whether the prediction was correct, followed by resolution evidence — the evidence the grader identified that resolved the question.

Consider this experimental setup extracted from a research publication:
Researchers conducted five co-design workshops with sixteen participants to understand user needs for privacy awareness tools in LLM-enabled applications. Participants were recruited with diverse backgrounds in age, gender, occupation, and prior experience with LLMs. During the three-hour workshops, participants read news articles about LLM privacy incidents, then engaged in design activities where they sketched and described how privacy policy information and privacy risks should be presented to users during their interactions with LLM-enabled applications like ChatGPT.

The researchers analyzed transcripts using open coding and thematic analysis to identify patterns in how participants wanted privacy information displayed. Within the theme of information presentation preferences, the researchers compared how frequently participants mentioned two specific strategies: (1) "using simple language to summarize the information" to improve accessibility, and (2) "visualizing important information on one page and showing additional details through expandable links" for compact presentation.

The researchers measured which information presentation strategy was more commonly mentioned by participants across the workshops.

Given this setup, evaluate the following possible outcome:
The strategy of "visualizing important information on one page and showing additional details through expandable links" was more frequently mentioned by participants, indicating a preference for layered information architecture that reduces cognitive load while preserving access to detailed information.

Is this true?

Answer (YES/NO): NO